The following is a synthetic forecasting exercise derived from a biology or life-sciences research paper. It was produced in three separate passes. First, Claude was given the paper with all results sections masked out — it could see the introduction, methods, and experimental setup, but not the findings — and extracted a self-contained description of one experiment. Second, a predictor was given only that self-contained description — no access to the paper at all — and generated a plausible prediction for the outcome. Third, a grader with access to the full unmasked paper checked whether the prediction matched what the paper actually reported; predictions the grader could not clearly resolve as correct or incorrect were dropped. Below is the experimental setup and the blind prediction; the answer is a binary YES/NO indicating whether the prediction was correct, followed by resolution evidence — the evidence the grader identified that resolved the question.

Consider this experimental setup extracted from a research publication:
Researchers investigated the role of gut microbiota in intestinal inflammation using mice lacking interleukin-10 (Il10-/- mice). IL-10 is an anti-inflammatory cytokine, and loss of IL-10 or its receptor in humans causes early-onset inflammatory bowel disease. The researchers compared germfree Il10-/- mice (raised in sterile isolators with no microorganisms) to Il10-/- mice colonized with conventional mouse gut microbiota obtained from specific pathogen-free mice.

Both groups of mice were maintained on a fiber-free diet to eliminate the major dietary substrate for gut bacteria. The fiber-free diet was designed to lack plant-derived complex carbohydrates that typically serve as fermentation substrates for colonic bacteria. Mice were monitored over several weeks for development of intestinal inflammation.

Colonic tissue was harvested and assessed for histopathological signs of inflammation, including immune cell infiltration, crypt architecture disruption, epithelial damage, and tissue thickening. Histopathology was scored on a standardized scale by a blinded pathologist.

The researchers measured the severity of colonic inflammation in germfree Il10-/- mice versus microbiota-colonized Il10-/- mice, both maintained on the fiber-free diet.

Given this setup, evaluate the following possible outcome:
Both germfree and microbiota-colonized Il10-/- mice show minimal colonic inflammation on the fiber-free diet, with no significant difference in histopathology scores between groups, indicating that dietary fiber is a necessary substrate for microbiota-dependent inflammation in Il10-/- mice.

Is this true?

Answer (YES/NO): NO